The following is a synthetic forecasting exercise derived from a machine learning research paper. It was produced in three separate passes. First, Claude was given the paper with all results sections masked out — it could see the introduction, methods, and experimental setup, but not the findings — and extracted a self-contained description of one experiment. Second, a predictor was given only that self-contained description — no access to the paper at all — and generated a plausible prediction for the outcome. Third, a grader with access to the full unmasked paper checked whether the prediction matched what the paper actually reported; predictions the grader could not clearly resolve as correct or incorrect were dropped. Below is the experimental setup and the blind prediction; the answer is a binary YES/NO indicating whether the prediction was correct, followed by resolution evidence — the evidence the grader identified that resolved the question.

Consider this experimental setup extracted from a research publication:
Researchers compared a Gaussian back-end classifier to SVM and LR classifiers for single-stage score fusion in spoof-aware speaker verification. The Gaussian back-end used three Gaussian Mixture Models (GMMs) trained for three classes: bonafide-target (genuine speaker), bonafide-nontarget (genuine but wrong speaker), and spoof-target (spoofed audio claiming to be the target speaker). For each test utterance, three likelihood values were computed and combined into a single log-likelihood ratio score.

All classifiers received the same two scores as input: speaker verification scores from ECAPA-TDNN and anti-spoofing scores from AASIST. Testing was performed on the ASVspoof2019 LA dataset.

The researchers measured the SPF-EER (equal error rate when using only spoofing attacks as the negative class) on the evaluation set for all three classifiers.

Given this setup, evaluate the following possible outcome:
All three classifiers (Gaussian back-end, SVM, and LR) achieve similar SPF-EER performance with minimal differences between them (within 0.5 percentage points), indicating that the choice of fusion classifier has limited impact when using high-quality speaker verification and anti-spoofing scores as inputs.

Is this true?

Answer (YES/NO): NO